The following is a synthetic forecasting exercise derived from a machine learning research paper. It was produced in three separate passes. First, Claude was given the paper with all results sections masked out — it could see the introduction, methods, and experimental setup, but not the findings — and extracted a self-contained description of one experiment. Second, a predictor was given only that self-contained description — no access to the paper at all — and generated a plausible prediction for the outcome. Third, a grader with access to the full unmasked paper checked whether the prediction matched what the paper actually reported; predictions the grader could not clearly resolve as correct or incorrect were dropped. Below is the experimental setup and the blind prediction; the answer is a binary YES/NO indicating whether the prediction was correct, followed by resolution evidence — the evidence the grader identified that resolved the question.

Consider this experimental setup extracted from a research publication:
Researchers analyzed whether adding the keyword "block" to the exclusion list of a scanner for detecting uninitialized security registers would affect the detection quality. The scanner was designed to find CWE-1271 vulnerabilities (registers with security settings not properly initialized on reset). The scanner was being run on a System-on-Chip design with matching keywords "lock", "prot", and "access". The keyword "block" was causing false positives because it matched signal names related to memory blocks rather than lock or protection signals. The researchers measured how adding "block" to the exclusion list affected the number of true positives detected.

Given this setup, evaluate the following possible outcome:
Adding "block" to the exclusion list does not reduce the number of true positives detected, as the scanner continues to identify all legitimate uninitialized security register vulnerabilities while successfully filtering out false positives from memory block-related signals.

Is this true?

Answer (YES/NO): NO